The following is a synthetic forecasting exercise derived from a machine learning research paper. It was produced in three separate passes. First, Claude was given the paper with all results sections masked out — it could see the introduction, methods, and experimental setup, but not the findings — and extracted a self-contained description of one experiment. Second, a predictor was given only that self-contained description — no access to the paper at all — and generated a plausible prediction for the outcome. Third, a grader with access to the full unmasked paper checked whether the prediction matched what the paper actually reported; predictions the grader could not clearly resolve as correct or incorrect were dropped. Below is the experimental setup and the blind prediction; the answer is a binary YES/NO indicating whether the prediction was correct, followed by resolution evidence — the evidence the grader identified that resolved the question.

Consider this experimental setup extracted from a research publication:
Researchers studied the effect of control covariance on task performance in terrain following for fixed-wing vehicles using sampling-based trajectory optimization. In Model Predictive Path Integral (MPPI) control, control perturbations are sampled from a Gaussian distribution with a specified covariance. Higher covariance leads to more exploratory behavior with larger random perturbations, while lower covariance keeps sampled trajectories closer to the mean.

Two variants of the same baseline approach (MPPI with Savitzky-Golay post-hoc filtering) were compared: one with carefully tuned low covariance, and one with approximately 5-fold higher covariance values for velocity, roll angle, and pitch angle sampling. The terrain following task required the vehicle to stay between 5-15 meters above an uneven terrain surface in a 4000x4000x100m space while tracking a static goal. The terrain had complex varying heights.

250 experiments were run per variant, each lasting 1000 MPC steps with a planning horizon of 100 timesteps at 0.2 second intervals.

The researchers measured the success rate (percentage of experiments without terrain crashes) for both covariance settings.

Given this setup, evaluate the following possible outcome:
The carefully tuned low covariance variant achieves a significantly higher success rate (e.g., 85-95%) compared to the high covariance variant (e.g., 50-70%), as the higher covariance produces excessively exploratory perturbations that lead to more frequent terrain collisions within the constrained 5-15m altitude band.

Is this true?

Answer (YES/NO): NO